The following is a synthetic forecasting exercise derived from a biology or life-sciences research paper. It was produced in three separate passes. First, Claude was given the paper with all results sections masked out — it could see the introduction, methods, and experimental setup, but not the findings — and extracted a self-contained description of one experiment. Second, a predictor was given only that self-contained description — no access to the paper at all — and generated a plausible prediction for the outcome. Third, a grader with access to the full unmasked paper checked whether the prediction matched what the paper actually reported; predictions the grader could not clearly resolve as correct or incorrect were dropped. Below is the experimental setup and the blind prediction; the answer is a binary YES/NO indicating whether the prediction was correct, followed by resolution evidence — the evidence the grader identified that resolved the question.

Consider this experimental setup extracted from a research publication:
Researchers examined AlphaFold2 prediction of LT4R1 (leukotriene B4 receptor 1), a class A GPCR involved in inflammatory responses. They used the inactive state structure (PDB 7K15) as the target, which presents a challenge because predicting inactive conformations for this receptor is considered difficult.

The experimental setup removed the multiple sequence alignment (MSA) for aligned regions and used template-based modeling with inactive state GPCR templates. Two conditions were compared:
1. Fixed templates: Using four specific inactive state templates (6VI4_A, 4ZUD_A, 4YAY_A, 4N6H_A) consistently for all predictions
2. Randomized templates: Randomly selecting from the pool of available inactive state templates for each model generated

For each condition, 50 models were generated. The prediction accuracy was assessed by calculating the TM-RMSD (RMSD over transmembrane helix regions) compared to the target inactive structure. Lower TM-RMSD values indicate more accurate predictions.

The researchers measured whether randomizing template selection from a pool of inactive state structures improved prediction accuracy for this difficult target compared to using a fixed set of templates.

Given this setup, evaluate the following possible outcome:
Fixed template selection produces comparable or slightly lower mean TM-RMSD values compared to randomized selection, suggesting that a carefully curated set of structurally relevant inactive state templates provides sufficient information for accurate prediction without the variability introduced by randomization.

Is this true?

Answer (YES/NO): NO